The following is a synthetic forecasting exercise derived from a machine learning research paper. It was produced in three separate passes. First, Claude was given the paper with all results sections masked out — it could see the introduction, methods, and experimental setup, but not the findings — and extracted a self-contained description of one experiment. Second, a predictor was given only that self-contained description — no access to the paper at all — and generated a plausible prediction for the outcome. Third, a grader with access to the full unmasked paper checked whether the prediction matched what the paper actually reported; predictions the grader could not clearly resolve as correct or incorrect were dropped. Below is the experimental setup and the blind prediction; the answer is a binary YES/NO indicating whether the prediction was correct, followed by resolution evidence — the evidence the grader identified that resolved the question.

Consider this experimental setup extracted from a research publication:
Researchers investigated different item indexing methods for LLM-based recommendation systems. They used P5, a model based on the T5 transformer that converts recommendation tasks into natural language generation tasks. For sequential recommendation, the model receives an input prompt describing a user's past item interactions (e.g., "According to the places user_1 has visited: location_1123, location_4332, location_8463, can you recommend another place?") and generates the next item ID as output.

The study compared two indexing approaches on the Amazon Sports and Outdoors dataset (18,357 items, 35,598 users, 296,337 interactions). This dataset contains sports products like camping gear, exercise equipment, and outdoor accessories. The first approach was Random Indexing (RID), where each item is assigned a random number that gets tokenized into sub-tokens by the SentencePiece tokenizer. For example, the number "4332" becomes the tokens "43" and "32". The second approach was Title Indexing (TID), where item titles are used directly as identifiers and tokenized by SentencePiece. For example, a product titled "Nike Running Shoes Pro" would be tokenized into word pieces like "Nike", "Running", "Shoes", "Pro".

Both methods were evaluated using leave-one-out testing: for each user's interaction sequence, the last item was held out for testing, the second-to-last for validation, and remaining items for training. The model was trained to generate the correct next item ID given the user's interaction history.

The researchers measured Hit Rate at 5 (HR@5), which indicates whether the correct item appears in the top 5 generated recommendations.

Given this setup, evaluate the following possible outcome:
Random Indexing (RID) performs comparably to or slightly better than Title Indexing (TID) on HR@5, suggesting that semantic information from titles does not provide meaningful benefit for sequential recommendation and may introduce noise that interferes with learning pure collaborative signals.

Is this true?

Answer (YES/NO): NO